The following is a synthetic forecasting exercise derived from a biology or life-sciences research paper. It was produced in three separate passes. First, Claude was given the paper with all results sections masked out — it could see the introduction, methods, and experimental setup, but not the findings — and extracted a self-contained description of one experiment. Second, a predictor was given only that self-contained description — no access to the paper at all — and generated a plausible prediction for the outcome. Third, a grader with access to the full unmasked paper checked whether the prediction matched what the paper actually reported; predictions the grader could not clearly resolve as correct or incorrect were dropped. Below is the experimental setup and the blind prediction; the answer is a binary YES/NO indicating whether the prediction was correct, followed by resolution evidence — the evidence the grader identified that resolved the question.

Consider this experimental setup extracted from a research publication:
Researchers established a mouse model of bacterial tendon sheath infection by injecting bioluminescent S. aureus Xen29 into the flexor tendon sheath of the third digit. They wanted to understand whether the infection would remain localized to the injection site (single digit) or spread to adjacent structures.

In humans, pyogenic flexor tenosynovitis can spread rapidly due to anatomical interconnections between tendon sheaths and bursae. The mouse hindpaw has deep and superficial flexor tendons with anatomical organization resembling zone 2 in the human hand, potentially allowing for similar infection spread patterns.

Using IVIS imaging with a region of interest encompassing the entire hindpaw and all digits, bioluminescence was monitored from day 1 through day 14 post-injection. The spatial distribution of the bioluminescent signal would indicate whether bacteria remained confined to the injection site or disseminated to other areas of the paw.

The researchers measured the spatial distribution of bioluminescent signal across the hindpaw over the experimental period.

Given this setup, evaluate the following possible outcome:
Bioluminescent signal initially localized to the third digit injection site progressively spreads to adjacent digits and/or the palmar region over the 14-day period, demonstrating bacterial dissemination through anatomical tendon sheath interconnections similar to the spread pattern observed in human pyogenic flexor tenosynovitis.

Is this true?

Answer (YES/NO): NO